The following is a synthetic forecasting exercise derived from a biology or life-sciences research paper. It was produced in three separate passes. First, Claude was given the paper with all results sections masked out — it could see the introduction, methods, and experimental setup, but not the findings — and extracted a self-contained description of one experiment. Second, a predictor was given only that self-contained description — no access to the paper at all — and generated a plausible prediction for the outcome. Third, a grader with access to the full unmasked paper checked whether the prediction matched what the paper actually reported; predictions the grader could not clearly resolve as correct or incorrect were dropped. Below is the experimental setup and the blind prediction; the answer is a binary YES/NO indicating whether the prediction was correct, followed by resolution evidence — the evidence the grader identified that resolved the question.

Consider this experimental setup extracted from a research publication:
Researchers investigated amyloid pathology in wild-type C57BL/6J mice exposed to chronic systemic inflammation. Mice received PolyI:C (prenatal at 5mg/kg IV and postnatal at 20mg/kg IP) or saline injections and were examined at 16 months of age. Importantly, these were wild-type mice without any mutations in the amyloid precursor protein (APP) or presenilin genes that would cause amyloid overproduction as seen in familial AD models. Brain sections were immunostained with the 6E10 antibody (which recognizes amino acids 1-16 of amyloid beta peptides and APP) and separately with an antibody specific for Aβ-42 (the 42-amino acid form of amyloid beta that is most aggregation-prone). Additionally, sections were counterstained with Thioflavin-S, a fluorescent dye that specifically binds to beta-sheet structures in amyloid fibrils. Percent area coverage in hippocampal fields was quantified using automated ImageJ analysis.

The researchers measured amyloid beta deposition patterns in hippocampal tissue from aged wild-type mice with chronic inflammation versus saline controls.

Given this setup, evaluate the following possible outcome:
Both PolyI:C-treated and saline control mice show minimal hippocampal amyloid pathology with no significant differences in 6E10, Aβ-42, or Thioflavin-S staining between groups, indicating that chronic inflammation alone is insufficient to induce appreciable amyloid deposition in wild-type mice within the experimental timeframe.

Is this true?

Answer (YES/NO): NO